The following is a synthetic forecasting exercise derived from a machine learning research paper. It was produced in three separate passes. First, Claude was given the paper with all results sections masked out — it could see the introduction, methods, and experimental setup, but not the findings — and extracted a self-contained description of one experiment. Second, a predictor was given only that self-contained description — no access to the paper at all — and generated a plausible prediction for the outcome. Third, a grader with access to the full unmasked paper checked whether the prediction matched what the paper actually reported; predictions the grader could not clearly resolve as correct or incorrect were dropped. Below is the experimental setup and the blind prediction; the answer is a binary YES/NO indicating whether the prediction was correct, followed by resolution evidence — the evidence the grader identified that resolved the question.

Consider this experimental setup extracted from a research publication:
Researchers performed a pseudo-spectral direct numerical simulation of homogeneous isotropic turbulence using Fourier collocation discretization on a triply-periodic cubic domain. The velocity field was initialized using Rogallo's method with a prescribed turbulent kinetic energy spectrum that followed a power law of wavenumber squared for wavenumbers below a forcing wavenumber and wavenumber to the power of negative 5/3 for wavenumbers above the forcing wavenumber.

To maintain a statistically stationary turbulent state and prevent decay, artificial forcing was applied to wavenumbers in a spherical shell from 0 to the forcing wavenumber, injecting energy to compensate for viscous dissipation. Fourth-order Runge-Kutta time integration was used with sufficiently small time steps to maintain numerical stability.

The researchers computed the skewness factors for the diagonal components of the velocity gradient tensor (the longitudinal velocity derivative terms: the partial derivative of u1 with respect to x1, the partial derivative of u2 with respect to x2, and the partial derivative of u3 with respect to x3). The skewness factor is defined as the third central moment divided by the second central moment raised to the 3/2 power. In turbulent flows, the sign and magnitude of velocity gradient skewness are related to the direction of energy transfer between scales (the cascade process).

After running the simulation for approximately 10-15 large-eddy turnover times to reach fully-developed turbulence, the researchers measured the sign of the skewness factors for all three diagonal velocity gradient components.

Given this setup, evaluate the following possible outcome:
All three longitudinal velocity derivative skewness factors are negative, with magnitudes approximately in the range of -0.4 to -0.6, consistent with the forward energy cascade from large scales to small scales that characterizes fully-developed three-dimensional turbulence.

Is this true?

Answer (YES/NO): YES